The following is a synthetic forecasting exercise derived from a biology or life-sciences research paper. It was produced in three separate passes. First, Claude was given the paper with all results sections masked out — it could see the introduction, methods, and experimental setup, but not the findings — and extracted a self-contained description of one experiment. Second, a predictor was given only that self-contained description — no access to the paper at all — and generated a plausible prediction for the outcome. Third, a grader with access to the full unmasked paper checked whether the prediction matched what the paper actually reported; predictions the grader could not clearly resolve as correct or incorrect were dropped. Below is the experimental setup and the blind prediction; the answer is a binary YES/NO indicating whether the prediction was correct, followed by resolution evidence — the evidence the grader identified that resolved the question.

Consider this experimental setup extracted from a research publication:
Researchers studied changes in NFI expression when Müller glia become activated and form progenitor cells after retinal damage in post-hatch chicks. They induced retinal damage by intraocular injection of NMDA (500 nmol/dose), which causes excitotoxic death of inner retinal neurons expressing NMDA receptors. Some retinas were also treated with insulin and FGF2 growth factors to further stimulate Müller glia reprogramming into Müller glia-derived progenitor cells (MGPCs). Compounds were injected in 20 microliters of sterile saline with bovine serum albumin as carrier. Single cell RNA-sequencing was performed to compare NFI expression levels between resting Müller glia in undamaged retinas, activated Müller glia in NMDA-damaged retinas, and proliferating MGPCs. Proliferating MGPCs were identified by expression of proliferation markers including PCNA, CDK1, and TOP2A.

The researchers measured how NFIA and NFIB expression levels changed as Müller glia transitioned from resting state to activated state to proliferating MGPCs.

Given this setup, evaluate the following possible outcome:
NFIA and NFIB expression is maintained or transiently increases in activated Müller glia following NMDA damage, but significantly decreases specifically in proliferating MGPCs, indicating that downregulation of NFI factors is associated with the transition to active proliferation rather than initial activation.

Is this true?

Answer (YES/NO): NO